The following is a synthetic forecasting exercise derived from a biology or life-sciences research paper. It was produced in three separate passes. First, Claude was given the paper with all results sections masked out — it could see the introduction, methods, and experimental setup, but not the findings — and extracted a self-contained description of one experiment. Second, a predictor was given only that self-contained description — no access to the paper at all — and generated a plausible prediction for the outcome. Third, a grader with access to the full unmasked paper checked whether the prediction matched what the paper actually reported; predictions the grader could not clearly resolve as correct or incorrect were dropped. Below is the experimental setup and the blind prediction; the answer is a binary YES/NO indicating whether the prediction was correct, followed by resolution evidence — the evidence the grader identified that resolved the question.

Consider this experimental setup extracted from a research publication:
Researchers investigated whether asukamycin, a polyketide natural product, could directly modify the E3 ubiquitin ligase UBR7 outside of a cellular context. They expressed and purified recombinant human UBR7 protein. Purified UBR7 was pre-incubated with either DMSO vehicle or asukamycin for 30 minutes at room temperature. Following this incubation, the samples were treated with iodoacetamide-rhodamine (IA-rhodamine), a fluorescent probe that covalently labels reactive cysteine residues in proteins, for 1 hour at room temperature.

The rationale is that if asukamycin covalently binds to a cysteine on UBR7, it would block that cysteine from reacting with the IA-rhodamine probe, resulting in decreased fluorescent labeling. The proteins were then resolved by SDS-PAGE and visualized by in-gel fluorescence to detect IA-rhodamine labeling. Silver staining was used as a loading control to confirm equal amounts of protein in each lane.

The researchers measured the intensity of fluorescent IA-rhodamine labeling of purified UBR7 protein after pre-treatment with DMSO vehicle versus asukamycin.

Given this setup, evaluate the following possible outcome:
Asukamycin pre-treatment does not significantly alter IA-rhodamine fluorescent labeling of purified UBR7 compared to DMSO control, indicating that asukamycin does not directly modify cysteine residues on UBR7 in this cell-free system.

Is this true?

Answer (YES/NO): NO